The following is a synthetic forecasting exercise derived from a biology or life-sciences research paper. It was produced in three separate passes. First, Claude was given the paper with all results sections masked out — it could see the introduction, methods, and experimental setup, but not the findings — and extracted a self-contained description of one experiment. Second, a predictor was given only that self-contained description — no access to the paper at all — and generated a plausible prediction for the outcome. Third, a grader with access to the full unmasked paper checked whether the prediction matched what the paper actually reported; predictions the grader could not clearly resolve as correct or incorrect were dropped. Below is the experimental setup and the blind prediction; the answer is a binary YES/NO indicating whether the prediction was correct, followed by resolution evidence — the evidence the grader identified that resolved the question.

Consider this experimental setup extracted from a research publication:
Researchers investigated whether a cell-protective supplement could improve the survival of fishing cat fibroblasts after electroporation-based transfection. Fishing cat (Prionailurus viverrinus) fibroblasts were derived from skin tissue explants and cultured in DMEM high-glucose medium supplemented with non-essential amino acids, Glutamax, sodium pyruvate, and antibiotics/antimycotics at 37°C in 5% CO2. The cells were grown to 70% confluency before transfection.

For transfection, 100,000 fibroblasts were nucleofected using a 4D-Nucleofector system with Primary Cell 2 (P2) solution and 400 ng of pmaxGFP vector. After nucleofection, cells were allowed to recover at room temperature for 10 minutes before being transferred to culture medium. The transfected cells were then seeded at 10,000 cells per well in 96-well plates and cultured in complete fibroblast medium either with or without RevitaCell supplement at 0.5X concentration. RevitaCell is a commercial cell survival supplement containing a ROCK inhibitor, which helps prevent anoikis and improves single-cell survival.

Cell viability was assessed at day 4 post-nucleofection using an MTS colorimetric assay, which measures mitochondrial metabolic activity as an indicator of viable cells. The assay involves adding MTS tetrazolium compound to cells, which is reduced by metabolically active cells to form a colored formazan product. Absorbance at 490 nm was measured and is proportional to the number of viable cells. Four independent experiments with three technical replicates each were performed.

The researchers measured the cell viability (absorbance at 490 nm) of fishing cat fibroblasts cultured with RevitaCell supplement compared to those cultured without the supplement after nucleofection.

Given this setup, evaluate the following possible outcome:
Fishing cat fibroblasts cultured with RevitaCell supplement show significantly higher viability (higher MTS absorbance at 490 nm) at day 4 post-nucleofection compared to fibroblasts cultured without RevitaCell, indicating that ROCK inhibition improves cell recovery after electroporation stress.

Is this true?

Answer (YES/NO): YES